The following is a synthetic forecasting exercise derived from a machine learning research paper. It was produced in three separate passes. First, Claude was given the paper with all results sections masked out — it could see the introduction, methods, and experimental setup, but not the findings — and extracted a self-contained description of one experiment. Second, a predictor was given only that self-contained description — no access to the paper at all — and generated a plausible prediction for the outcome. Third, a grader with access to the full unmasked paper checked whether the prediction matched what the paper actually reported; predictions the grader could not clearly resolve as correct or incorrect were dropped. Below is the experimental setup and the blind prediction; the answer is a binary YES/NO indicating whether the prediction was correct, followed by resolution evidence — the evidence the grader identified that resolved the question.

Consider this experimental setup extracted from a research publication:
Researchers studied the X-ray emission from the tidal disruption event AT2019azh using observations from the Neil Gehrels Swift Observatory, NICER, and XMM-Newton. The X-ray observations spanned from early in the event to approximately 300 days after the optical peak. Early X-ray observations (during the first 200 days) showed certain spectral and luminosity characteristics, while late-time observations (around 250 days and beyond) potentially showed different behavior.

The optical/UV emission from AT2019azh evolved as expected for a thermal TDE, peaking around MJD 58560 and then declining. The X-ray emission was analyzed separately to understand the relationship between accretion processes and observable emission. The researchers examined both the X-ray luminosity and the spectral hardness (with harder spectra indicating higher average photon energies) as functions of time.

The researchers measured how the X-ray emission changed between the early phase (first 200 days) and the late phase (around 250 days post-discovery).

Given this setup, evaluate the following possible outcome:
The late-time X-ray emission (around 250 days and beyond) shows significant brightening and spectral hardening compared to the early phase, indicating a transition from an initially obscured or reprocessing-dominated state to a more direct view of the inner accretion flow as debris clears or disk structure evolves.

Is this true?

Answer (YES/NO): NO